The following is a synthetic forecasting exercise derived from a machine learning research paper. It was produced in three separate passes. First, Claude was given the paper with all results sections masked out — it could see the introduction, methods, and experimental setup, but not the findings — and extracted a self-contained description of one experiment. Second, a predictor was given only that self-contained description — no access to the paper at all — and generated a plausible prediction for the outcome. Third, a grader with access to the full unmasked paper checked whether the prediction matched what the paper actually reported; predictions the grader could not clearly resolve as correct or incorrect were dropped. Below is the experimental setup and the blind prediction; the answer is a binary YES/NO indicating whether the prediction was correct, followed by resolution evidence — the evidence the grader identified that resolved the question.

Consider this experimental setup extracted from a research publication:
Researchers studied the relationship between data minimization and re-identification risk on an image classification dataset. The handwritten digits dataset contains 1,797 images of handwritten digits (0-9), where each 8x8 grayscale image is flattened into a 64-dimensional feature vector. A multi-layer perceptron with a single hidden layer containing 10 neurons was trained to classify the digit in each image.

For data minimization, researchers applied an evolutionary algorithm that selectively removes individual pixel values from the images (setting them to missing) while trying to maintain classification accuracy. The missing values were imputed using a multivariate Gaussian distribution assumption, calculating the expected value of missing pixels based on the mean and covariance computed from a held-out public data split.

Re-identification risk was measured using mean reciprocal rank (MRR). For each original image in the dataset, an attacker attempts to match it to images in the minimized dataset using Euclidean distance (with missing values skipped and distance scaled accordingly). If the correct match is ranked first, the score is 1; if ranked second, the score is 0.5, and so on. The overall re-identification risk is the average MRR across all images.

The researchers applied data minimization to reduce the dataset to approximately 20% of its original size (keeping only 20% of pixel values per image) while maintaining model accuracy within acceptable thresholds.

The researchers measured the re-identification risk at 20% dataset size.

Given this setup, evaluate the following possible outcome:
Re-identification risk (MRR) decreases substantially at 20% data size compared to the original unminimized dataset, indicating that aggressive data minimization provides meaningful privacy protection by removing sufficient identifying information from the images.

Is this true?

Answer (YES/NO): NO